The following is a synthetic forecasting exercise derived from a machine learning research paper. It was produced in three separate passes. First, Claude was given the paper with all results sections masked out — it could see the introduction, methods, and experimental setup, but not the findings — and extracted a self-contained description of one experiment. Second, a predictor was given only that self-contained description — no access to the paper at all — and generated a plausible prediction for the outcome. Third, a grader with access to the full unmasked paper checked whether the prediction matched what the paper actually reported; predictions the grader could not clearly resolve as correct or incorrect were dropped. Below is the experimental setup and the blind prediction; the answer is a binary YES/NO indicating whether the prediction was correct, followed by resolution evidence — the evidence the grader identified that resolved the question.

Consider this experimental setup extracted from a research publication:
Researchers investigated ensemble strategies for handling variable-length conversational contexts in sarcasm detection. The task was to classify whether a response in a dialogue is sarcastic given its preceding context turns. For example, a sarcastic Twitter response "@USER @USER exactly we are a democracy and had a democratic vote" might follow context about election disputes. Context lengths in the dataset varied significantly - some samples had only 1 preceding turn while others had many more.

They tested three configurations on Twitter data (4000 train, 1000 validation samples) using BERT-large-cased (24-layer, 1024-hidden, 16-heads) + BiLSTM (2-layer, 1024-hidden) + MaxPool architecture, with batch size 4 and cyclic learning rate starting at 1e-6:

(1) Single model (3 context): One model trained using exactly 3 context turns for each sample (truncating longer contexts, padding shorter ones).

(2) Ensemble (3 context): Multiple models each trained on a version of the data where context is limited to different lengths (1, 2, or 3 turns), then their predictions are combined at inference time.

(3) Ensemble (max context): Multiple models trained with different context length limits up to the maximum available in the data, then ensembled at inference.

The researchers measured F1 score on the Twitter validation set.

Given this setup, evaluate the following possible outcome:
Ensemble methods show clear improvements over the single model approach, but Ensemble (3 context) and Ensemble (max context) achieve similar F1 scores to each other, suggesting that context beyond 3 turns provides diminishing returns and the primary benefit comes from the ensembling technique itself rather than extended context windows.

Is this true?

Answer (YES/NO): YES